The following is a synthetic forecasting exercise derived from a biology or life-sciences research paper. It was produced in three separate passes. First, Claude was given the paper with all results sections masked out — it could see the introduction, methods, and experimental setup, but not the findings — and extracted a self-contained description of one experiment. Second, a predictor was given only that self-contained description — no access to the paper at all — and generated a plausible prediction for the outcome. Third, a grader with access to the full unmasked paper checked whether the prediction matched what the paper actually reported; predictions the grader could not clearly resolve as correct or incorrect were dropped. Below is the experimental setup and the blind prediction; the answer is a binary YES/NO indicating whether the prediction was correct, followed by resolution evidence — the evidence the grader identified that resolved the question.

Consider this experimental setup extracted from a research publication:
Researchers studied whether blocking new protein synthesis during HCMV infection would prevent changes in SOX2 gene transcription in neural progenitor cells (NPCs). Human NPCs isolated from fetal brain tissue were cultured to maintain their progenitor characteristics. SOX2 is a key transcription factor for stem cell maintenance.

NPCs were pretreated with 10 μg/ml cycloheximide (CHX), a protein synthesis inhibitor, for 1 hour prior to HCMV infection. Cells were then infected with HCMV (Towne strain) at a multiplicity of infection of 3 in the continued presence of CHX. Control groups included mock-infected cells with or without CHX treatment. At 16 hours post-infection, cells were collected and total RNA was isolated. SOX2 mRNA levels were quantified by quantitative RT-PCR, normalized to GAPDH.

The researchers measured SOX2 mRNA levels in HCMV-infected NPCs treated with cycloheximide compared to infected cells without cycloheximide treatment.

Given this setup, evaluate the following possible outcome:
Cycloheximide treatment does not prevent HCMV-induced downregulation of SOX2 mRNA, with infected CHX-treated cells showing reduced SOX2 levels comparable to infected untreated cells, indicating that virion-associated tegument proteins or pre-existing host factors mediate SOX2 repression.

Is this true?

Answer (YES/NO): NO